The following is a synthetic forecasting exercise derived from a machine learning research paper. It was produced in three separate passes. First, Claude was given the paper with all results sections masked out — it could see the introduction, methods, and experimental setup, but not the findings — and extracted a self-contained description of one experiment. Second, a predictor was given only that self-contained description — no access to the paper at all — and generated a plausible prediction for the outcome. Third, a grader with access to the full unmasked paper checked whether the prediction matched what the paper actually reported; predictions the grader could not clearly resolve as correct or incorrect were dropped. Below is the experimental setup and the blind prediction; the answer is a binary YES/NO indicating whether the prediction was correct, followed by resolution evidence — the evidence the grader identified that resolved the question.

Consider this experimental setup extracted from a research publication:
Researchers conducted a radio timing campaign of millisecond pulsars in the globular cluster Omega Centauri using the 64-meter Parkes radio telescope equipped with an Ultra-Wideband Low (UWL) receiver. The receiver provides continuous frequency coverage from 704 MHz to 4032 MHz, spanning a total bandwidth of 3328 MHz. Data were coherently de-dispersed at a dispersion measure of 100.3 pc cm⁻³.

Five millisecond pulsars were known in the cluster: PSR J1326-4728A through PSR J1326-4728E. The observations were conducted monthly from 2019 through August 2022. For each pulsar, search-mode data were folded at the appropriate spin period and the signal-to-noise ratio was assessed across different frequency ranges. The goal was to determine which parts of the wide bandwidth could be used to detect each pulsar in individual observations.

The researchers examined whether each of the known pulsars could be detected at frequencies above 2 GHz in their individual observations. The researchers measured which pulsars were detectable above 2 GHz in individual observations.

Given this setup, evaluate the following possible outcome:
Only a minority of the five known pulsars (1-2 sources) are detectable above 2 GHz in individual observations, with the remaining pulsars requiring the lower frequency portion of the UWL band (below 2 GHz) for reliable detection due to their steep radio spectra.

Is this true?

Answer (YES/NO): YES